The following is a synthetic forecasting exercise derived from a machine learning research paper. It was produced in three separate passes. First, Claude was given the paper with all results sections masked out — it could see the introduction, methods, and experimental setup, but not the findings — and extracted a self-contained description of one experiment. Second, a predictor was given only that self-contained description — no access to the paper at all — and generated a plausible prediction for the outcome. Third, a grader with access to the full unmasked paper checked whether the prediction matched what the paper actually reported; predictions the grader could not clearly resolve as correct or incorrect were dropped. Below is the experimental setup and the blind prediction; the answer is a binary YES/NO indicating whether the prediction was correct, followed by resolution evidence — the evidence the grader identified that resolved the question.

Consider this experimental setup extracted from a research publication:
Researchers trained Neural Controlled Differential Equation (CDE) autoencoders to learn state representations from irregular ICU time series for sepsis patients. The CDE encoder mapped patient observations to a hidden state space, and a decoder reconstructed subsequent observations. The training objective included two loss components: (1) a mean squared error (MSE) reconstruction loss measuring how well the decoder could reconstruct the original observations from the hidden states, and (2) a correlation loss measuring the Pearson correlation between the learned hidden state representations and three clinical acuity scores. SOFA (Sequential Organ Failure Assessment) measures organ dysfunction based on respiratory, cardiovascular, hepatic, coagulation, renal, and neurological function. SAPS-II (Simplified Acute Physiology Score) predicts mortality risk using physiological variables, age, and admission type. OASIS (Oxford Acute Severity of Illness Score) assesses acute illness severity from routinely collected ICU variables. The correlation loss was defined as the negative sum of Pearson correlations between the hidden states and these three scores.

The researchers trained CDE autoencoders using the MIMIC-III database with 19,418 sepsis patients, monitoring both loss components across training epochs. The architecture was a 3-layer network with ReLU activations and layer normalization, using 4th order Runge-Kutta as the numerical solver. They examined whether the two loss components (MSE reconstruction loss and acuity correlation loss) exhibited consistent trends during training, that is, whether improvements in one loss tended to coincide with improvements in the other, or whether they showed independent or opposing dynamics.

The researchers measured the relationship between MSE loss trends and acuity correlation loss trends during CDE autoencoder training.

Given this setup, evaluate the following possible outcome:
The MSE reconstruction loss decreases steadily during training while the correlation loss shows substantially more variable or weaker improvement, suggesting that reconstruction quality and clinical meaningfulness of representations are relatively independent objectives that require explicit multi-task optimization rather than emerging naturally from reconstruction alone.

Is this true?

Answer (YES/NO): NO